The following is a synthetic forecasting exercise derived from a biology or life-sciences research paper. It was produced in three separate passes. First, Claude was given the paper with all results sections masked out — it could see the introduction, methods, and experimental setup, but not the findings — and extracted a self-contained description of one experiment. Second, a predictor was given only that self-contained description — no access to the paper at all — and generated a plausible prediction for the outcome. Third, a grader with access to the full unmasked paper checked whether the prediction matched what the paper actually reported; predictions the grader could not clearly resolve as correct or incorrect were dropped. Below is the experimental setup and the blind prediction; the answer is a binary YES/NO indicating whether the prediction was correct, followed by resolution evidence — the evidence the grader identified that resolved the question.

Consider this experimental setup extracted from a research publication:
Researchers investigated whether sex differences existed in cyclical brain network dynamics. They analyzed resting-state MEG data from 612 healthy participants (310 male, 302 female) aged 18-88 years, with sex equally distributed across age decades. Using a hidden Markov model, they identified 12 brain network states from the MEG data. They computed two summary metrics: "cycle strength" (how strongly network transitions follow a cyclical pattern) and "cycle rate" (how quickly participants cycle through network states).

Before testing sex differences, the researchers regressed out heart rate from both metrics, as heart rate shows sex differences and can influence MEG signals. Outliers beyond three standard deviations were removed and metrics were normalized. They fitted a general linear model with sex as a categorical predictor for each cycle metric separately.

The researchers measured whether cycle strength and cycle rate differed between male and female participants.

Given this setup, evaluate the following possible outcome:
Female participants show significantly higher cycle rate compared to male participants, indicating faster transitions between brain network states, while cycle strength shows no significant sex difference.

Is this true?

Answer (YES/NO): YES